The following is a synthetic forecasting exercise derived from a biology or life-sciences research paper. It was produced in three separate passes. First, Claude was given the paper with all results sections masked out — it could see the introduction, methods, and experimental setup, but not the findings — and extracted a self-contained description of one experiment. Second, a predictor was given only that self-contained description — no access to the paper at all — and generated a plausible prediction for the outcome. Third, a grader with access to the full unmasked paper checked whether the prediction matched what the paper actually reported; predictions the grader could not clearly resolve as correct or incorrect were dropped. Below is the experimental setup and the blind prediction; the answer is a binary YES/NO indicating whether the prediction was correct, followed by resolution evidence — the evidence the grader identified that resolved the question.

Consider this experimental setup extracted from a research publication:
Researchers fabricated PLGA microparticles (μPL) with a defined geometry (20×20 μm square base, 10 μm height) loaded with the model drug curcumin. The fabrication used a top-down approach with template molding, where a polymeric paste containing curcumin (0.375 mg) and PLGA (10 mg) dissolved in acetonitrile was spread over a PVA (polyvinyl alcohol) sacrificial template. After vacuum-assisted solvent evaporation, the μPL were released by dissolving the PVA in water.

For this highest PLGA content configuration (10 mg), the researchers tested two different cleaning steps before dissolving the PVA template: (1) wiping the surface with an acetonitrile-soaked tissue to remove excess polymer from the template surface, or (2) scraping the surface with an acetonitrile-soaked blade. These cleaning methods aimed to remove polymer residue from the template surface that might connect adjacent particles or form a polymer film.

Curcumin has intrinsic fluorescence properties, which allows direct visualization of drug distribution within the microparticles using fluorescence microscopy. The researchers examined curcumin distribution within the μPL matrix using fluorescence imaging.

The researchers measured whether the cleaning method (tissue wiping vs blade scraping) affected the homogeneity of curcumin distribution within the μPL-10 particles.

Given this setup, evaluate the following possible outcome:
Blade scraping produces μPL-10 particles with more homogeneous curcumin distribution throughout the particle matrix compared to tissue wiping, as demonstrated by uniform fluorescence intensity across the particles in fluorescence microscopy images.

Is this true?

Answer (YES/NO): NO